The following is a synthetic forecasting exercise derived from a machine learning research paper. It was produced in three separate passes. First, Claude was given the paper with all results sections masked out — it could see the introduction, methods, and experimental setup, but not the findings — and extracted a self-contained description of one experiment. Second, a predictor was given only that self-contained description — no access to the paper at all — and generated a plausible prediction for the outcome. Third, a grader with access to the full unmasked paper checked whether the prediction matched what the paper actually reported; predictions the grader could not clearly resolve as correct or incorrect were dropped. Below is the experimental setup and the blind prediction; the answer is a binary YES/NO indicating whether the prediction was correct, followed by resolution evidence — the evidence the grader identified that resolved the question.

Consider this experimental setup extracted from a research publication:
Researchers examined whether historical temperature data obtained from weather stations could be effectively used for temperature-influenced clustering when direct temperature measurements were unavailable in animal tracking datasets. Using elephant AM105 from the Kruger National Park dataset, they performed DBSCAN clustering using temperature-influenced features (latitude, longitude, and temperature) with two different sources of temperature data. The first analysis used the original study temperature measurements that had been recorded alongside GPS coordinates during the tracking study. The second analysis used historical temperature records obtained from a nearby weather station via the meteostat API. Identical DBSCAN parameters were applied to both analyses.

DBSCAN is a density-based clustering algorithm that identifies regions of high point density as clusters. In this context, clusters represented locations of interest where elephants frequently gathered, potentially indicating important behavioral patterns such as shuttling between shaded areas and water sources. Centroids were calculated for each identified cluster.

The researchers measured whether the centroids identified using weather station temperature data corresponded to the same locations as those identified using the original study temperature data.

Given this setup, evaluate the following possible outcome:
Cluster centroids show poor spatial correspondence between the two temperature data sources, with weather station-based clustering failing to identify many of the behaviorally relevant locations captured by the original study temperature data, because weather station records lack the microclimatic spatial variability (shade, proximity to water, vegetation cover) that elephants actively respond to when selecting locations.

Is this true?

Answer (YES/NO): NO